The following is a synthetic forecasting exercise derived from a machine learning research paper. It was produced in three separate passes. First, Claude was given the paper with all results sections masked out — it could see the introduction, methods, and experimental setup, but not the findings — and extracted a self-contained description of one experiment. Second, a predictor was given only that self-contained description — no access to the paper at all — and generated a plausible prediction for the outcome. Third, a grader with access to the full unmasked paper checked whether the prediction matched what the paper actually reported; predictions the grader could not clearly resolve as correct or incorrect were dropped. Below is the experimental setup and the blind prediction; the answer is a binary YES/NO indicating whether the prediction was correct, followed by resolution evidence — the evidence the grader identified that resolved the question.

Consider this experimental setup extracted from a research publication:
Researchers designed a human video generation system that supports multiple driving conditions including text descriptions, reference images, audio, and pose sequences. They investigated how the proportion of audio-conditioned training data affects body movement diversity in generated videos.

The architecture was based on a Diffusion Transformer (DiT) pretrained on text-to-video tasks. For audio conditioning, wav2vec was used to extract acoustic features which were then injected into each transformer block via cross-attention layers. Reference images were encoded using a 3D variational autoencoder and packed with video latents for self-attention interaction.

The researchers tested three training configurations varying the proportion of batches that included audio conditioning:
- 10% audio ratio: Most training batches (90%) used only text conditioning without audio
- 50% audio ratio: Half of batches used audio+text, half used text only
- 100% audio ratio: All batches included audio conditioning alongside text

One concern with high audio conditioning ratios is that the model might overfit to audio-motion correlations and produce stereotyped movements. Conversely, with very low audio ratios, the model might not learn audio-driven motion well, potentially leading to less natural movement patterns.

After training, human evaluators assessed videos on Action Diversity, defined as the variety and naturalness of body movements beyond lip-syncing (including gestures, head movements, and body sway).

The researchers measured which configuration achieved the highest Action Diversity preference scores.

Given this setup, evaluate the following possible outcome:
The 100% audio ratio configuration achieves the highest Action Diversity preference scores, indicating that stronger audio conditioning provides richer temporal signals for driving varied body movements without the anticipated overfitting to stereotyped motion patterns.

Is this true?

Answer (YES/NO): NO